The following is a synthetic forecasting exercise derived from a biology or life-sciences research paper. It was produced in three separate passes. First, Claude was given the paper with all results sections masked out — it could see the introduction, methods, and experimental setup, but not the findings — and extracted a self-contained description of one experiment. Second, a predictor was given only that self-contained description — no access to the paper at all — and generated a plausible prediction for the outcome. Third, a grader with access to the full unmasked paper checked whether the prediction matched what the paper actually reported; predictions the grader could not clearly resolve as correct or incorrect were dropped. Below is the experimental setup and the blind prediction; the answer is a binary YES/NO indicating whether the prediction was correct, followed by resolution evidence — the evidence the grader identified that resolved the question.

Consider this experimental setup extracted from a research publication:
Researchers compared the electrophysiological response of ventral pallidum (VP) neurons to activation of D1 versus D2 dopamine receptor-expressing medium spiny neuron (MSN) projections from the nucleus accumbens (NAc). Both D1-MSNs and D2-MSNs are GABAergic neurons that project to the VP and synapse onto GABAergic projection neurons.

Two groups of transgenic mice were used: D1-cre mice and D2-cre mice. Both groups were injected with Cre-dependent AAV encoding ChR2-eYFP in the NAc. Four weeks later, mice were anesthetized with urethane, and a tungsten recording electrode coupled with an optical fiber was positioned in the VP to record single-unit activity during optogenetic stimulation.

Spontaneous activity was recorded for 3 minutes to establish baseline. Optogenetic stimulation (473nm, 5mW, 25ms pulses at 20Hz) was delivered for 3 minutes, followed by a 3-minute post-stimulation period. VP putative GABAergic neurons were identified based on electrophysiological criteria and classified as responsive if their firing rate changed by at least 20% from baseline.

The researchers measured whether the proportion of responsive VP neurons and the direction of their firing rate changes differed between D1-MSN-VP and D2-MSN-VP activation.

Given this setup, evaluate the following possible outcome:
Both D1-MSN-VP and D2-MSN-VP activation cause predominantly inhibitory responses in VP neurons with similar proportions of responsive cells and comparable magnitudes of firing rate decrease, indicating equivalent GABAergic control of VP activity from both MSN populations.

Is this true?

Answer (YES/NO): NO